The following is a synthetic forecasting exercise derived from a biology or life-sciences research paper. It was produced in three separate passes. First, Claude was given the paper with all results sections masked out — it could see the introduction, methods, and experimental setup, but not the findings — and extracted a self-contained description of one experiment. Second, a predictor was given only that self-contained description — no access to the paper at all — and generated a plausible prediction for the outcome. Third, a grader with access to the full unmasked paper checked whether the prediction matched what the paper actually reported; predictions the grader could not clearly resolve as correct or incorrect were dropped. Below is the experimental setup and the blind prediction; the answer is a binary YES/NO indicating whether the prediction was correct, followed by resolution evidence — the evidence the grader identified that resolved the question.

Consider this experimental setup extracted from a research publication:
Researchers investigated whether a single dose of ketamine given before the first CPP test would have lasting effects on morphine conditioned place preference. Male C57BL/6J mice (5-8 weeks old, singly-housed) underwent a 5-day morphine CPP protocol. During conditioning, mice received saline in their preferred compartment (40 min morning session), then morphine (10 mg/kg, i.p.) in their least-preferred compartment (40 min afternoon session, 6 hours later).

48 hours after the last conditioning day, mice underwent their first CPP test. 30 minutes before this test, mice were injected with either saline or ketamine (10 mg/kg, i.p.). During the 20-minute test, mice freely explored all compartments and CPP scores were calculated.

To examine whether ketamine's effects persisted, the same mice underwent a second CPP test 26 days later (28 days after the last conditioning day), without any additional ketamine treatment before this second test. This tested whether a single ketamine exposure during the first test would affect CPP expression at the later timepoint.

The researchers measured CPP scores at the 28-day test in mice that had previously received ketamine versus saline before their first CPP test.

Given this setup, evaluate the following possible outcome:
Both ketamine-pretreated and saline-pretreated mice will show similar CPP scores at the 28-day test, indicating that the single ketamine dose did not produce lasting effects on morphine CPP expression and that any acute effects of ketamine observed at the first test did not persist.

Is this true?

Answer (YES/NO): NO